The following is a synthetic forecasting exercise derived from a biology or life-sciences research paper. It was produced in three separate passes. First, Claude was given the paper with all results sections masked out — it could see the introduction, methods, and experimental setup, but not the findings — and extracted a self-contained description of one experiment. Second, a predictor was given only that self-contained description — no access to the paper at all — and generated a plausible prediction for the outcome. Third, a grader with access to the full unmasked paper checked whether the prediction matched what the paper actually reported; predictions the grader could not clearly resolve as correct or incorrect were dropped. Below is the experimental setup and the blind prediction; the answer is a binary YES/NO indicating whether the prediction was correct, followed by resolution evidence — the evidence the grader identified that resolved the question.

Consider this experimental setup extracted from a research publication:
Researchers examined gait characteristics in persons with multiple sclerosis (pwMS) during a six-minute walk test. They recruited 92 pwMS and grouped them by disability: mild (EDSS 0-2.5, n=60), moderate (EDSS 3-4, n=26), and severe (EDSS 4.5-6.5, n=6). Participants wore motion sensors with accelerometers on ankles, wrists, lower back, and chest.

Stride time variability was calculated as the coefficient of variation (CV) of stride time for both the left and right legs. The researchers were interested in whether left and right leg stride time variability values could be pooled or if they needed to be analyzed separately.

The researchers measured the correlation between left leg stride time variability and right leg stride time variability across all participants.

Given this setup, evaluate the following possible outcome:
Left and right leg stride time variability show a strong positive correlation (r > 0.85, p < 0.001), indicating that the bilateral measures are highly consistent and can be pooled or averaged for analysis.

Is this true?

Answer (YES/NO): YES